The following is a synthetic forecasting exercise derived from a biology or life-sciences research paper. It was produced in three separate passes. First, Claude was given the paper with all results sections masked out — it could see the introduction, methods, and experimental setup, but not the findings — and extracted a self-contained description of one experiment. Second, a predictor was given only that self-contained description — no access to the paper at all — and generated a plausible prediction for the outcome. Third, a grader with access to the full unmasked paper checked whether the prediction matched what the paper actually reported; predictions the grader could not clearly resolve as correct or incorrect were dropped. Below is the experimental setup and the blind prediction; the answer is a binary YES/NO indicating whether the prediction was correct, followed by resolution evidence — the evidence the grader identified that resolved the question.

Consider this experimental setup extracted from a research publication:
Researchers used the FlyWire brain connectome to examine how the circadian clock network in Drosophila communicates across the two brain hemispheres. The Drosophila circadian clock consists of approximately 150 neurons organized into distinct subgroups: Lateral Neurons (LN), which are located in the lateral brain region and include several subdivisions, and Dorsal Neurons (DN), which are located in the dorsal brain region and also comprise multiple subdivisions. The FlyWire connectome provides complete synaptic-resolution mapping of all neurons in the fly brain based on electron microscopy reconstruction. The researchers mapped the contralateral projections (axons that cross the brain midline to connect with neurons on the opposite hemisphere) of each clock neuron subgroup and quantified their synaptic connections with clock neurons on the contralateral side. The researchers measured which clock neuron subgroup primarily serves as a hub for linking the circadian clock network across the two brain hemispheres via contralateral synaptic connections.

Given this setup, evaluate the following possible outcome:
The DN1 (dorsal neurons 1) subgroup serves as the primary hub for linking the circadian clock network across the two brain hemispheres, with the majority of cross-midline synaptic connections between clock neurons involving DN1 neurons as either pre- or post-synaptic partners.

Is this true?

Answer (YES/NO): NO